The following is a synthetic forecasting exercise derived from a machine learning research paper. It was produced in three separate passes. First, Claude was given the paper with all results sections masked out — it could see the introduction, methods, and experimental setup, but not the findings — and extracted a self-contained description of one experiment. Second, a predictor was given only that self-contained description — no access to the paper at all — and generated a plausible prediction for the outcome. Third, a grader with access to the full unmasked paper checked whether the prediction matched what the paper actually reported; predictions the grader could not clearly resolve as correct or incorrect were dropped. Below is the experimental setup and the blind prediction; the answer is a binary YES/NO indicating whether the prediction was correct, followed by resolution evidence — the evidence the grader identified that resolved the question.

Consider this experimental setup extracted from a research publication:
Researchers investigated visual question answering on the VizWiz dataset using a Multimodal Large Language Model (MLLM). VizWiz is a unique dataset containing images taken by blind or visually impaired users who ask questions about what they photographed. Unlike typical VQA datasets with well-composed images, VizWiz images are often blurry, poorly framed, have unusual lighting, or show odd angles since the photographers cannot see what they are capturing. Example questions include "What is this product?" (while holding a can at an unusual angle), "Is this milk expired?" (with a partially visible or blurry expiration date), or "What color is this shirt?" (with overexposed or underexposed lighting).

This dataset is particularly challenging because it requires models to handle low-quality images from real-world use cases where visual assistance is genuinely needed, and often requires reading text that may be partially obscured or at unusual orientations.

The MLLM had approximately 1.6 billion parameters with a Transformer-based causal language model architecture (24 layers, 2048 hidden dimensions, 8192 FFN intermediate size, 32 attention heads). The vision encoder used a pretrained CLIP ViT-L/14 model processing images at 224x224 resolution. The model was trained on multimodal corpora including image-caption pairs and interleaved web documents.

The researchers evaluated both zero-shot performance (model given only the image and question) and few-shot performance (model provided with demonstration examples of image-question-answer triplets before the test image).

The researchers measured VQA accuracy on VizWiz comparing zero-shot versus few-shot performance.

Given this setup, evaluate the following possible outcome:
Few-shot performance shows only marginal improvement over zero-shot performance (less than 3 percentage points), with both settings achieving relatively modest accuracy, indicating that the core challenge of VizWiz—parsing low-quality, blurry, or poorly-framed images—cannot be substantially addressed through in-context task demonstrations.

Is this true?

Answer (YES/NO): NO